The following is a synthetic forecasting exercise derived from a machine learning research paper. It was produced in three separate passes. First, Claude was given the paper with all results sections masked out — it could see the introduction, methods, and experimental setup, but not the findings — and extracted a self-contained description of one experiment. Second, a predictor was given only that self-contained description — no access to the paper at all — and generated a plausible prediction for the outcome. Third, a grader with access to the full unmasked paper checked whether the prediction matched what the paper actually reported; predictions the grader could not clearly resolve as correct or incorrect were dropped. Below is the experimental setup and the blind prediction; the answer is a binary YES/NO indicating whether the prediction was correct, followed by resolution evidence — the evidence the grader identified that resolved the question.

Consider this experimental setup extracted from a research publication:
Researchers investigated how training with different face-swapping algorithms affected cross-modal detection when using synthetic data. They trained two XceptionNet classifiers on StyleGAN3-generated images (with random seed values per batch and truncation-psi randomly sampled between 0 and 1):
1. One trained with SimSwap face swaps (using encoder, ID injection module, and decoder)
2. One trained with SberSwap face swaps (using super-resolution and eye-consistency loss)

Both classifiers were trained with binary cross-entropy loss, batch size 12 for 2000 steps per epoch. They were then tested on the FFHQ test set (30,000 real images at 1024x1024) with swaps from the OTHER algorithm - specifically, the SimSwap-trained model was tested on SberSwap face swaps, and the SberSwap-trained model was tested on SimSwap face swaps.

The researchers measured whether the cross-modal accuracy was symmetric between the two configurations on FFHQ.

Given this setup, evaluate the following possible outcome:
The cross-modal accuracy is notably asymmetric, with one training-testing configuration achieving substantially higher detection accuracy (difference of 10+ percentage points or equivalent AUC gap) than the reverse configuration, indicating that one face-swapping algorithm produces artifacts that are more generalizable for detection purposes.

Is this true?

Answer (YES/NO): YES